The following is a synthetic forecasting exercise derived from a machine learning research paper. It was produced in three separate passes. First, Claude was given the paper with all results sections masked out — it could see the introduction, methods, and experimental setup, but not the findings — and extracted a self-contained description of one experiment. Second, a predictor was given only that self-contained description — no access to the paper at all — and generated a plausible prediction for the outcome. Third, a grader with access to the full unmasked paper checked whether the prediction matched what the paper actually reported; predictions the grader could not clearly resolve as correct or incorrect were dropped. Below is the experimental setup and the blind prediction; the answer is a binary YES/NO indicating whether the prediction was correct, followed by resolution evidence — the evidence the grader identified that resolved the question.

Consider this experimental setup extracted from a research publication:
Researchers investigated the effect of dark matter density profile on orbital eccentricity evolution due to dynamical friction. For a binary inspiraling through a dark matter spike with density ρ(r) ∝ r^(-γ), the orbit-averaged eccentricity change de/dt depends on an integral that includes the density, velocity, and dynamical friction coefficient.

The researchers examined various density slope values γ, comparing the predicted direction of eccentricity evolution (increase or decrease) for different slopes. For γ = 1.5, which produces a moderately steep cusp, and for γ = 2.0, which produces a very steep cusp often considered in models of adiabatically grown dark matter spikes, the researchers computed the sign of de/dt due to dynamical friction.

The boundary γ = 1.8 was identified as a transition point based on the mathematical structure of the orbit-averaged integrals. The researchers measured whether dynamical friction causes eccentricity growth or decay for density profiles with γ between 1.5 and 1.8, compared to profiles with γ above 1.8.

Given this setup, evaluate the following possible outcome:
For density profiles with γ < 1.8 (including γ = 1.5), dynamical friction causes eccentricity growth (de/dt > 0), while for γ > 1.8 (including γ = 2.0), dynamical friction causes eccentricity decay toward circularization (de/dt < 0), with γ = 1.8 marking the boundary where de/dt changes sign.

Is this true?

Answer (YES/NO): YES